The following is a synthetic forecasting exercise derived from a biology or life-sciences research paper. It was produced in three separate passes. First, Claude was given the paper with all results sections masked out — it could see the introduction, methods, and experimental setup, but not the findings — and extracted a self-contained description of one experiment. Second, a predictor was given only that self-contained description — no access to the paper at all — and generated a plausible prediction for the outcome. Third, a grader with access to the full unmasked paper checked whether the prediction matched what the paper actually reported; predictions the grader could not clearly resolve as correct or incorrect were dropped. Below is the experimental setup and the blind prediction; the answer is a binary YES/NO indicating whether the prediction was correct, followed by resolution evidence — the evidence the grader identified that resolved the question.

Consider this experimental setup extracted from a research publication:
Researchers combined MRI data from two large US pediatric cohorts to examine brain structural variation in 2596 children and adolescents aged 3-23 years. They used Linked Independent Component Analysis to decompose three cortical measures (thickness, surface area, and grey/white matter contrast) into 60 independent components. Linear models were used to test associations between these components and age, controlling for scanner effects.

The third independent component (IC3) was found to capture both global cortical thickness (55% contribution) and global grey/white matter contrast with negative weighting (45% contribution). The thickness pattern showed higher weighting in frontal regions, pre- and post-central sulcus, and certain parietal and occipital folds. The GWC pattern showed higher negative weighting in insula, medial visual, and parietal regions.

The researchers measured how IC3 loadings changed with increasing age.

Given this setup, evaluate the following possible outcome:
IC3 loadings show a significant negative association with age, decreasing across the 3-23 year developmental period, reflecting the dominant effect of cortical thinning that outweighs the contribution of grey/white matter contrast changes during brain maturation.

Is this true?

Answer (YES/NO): YES